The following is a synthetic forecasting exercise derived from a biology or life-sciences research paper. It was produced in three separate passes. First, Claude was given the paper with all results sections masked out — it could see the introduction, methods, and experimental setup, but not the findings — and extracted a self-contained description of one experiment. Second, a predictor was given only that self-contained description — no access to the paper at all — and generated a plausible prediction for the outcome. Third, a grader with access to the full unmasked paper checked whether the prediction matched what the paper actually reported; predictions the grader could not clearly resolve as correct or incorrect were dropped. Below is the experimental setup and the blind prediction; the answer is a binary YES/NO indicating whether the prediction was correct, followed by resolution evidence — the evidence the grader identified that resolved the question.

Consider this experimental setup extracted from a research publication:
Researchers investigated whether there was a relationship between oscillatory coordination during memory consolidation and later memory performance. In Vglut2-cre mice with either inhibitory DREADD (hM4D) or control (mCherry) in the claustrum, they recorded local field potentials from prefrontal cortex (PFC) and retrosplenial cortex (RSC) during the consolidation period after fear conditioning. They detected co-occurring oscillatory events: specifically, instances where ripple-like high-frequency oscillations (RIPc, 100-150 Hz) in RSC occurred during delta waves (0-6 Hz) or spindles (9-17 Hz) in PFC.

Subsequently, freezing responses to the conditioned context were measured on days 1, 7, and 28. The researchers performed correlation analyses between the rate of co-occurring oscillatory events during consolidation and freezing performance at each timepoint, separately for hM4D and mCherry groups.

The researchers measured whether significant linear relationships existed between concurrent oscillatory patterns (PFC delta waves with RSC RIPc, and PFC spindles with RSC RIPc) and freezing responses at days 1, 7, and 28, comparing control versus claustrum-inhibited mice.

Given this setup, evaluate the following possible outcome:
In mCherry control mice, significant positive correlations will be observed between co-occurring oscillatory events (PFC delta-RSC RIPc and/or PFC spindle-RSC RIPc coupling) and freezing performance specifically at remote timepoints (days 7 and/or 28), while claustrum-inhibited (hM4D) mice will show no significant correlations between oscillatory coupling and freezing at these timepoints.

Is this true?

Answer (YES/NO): YES